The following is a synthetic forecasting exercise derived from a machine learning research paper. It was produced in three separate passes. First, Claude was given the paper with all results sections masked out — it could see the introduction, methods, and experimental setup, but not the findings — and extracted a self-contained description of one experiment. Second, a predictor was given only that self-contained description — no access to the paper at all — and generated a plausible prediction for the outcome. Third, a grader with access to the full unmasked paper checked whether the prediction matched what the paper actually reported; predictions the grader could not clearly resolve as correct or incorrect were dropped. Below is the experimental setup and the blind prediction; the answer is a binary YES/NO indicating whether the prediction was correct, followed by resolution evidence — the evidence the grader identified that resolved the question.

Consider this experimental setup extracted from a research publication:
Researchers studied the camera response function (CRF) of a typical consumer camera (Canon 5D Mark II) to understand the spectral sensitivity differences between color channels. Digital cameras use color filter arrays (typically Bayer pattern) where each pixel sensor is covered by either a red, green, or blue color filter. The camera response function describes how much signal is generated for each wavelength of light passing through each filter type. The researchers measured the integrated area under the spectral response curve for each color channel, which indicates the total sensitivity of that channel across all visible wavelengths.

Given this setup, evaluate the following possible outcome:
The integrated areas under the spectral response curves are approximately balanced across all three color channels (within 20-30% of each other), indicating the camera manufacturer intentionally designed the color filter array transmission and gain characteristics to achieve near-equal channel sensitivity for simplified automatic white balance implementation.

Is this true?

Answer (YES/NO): NO